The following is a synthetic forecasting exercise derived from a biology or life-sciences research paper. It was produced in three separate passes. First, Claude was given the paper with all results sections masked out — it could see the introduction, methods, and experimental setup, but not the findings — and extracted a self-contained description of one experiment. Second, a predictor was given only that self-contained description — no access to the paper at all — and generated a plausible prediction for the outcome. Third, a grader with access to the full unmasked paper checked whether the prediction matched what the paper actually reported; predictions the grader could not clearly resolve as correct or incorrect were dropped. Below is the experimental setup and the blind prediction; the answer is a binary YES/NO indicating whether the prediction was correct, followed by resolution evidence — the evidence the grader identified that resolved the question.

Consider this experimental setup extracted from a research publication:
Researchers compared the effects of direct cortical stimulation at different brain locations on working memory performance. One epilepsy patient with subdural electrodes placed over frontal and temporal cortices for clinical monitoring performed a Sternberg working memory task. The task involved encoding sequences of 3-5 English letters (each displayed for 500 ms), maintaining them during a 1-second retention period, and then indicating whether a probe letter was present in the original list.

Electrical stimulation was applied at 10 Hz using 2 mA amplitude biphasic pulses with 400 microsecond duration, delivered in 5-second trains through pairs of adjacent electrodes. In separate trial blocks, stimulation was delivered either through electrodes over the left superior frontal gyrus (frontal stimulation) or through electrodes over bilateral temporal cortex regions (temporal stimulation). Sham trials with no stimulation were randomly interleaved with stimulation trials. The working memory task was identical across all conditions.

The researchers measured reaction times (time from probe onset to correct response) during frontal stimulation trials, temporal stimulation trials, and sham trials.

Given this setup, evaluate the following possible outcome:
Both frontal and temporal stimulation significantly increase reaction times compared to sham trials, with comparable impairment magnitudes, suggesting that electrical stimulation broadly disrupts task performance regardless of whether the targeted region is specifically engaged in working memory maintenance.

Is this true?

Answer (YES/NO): NO